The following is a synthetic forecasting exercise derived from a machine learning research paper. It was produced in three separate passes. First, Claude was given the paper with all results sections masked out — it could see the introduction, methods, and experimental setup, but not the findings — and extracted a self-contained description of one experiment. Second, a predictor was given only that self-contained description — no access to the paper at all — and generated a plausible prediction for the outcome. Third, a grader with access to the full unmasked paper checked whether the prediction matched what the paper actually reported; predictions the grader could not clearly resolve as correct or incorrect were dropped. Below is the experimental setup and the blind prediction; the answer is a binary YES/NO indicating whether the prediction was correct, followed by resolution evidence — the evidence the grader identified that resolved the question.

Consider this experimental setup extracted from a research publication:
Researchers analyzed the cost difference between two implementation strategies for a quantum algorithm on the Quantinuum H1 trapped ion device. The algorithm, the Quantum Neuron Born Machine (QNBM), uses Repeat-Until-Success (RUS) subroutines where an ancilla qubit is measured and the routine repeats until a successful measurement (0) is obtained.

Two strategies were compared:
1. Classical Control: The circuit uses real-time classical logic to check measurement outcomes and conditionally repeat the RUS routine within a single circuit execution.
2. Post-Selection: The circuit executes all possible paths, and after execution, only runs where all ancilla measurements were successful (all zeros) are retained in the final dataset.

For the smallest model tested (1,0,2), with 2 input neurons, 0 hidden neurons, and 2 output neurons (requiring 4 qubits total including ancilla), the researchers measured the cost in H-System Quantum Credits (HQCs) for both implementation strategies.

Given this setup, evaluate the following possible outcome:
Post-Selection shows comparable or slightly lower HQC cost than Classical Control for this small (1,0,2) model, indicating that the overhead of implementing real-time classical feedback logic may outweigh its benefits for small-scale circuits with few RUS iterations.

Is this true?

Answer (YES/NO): NO